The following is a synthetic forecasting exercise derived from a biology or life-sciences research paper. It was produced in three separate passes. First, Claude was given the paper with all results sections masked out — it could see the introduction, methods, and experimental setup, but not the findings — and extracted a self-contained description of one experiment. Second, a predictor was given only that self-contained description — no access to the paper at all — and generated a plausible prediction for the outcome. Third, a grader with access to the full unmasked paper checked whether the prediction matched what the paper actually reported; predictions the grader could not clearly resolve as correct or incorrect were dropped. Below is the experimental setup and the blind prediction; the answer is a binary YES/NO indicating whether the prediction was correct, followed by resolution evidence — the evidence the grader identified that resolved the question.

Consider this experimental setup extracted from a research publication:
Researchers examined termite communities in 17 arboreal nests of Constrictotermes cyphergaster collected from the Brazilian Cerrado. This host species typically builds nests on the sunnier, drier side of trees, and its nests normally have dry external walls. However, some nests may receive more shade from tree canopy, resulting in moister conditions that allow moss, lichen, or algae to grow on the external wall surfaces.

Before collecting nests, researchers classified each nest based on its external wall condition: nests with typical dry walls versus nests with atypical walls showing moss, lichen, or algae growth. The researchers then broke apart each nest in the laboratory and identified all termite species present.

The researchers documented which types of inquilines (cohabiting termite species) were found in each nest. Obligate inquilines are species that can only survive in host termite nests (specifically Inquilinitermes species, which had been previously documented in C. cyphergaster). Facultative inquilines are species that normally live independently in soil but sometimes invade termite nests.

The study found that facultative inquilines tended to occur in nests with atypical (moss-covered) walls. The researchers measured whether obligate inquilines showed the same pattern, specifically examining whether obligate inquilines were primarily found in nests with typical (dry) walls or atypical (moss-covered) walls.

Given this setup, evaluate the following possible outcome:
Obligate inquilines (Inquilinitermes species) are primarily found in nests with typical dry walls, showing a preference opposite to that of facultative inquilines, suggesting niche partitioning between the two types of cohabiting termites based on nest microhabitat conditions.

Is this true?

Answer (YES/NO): NO